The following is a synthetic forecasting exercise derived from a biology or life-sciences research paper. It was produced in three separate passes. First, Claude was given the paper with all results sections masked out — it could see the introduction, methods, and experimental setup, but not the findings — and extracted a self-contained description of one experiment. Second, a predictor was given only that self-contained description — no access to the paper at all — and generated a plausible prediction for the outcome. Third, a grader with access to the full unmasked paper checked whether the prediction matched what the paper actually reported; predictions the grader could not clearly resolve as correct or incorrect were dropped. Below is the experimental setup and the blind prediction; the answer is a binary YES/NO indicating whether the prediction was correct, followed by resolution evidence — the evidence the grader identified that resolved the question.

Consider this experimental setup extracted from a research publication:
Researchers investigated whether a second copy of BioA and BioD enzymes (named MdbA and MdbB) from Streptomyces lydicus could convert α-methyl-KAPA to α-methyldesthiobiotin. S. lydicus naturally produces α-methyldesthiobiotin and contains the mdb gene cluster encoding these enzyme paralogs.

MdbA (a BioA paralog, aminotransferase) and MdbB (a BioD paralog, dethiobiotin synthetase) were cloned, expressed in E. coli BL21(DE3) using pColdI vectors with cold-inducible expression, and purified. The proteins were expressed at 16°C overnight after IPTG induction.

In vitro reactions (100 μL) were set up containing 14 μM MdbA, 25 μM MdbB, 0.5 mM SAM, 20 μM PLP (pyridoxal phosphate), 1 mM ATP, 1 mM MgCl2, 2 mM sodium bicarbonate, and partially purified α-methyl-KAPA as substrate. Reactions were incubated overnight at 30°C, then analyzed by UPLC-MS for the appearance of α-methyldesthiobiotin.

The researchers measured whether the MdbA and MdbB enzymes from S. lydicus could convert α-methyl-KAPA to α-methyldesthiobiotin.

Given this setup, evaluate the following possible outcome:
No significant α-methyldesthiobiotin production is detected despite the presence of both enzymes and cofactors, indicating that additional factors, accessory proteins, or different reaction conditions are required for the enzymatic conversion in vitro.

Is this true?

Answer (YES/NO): NO